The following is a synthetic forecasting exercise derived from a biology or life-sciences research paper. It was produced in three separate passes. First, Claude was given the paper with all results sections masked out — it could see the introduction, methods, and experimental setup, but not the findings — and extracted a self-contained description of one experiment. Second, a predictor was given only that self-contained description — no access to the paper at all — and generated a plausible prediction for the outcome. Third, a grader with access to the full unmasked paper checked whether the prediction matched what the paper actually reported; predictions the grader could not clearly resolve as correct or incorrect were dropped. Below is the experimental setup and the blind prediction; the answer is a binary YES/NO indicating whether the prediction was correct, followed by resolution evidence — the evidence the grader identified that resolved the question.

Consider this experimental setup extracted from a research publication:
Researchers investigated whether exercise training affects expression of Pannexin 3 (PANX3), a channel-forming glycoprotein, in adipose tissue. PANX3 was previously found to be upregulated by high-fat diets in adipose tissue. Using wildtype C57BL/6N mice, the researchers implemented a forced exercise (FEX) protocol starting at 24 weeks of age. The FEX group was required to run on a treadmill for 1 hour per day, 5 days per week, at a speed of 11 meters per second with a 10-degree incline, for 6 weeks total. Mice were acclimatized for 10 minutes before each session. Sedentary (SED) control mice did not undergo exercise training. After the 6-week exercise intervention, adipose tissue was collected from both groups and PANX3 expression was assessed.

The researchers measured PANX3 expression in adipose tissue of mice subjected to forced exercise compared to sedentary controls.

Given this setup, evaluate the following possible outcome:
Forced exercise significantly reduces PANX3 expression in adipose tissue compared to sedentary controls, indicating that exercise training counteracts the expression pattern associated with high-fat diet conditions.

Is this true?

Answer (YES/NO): YES